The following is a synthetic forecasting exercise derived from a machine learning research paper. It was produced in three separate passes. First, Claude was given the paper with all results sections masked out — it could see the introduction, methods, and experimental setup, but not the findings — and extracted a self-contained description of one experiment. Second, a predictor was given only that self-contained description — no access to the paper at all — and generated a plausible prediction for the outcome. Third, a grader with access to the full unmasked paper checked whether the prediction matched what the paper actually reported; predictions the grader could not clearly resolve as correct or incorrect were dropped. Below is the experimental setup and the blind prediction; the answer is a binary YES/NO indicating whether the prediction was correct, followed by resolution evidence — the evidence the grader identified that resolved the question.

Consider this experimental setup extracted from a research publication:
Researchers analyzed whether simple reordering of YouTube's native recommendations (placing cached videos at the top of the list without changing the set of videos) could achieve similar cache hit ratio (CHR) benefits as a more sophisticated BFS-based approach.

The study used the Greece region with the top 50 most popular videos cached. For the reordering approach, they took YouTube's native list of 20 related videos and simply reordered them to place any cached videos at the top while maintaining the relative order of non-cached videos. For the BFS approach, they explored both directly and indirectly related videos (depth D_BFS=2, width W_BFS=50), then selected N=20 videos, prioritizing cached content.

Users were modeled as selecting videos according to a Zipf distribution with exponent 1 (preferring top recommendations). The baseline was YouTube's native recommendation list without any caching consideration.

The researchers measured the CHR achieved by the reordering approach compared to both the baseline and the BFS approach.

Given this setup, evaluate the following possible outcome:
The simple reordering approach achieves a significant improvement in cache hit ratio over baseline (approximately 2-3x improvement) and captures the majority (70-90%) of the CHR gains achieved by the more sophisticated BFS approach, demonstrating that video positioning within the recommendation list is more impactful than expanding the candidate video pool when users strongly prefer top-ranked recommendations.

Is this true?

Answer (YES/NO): NO